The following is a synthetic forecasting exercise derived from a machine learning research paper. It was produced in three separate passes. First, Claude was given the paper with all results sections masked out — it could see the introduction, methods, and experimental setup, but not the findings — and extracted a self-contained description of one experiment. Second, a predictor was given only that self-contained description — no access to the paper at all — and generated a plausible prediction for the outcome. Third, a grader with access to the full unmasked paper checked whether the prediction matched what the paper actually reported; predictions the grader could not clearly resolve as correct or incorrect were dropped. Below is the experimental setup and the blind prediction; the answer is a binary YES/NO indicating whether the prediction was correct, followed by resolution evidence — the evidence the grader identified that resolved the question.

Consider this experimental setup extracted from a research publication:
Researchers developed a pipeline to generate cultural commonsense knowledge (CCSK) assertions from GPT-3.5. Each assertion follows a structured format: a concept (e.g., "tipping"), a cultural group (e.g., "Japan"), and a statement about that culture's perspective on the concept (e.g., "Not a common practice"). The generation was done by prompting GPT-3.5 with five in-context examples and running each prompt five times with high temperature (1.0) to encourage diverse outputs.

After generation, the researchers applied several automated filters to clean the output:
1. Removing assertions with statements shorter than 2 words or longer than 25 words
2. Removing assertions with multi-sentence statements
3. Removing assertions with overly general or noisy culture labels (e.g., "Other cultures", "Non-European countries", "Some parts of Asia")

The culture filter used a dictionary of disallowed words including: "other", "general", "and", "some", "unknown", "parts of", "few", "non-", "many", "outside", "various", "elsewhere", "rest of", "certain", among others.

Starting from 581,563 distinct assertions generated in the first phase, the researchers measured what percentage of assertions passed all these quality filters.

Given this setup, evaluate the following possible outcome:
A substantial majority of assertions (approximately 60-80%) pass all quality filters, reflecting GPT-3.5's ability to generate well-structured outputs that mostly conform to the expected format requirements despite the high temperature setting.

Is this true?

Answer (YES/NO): NO